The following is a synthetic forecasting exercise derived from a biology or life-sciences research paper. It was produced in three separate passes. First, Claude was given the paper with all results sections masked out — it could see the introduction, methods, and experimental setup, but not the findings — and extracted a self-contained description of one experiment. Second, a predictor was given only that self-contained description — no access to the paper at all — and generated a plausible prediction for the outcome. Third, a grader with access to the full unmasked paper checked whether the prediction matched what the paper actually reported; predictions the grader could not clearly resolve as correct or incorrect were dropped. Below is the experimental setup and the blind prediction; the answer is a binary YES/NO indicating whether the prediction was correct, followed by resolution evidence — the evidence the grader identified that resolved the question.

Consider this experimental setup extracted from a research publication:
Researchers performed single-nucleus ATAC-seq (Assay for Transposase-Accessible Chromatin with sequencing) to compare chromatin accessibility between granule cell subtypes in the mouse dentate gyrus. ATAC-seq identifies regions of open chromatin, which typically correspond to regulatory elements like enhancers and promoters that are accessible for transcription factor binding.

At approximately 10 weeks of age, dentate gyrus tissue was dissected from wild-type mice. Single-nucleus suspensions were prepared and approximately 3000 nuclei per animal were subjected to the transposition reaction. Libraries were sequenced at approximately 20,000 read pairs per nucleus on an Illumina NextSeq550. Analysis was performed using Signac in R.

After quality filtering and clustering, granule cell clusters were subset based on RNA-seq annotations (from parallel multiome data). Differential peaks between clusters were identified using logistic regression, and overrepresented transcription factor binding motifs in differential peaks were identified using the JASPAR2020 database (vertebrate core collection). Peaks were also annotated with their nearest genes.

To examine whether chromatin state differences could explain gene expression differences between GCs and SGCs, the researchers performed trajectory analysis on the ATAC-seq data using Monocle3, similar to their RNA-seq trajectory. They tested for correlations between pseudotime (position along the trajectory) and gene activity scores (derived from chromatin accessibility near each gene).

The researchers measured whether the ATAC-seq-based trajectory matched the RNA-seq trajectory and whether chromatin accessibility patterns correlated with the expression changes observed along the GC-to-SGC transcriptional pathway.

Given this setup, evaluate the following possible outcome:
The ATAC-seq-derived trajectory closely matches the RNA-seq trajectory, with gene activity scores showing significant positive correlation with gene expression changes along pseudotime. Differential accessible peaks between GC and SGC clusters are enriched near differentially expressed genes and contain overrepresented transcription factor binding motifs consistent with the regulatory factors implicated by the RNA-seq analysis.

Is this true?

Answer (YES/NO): NO